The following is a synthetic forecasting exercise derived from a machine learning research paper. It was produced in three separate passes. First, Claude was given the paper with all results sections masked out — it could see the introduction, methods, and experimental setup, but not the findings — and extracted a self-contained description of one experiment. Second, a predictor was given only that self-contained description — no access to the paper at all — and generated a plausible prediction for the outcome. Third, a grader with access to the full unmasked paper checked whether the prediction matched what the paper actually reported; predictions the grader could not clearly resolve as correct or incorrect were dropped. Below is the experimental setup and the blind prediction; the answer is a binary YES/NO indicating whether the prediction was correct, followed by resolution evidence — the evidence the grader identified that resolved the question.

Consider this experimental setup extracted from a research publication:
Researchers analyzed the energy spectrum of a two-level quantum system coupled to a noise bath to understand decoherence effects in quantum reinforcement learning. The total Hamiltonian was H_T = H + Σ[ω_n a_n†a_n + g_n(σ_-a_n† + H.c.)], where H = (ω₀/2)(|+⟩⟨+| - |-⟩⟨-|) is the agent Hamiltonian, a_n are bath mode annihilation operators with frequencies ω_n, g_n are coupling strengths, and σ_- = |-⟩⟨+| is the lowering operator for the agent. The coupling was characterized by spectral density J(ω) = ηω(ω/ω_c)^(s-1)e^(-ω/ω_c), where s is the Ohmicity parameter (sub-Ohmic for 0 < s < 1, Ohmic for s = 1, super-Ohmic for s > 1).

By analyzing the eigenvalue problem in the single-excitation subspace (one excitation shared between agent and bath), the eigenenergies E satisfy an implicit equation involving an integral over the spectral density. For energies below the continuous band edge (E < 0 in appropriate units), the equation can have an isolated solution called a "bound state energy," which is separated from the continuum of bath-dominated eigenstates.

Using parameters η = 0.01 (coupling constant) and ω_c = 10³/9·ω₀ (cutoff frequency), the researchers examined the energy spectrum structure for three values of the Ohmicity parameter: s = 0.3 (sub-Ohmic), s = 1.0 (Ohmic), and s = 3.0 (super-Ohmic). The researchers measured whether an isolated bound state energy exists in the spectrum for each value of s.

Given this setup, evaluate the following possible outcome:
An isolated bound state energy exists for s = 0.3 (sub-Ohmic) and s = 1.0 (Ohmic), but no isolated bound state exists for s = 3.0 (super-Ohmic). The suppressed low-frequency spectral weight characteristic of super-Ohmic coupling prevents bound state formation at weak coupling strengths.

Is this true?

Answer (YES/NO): NO